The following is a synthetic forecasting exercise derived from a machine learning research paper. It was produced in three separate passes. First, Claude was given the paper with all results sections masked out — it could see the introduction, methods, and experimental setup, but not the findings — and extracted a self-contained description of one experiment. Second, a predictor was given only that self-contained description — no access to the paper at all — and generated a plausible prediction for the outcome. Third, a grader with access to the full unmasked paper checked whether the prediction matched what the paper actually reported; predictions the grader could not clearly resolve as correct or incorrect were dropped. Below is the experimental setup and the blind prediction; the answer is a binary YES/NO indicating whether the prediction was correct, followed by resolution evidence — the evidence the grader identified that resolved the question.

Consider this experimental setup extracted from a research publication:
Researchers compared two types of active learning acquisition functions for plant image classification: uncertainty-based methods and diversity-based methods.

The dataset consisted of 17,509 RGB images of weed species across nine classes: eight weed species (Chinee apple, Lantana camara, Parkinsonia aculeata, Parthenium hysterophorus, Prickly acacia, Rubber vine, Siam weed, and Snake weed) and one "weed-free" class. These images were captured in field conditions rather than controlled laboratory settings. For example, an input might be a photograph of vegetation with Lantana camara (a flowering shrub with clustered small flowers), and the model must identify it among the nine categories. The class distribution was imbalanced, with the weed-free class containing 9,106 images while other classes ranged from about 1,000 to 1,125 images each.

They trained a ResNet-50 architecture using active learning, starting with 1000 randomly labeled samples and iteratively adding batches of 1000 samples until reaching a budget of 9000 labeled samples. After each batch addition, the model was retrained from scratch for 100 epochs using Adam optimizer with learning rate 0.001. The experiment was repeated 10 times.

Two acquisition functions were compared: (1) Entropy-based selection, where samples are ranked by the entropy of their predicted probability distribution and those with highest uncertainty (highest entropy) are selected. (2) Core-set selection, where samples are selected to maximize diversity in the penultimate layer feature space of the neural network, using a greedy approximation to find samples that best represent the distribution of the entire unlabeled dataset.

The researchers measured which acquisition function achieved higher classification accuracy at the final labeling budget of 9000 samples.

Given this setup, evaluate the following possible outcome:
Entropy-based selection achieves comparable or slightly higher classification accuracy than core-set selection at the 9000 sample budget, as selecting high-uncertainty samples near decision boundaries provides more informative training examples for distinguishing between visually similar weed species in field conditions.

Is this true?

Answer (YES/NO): YES